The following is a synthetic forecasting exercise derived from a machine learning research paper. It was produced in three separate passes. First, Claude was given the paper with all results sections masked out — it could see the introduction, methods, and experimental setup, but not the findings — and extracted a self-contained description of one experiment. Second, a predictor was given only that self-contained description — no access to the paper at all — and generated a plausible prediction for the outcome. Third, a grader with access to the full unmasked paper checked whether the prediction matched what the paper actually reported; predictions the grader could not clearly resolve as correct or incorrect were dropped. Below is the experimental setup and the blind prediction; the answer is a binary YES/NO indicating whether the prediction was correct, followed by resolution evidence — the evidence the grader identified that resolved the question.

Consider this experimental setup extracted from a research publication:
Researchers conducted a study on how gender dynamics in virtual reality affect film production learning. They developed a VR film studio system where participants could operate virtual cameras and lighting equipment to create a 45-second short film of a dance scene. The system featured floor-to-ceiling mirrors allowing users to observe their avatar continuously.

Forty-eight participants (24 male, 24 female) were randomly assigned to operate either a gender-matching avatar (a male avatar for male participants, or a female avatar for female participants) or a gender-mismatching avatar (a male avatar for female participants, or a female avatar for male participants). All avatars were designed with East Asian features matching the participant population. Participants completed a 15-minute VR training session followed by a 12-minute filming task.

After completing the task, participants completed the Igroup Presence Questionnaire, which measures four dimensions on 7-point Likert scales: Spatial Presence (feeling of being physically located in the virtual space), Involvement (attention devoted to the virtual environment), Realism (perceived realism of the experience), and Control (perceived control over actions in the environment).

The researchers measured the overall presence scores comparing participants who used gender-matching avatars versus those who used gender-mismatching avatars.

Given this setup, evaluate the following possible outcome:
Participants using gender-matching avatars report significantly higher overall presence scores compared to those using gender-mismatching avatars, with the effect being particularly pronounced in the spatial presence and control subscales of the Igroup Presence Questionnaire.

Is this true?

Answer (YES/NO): NO